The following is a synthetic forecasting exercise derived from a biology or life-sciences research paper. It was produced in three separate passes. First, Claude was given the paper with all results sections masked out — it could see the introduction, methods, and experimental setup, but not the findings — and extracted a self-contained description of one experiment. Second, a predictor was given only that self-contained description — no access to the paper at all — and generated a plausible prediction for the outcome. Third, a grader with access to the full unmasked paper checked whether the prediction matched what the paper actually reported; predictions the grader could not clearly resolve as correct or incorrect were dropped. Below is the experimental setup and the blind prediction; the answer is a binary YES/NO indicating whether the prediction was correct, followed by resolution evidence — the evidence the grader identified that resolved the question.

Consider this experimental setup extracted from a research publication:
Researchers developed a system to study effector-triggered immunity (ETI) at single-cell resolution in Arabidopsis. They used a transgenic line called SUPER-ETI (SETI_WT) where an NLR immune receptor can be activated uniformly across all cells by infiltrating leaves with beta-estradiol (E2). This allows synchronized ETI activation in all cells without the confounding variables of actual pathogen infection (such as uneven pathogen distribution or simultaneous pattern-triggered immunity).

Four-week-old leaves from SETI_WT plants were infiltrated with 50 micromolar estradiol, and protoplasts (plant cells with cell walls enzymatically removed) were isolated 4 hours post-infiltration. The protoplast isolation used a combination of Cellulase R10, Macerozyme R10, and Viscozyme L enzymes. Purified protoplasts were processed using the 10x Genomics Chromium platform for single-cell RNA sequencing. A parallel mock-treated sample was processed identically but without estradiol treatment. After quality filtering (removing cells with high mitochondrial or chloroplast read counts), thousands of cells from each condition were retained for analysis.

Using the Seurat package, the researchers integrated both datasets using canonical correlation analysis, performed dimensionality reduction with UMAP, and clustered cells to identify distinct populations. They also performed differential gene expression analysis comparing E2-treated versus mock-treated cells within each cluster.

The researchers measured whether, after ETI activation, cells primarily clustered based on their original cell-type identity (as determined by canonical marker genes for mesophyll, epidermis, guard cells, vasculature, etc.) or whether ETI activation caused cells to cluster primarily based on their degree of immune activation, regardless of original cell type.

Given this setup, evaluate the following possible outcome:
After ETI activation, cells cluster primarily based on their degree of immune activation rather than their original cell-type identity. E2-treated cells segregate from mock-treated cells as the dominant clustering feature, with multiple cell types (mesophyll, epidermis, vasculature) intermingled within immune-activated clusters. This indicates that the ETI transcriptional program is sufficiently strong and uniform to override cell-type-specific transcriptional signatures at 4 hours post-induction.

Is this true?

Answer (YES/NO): NO